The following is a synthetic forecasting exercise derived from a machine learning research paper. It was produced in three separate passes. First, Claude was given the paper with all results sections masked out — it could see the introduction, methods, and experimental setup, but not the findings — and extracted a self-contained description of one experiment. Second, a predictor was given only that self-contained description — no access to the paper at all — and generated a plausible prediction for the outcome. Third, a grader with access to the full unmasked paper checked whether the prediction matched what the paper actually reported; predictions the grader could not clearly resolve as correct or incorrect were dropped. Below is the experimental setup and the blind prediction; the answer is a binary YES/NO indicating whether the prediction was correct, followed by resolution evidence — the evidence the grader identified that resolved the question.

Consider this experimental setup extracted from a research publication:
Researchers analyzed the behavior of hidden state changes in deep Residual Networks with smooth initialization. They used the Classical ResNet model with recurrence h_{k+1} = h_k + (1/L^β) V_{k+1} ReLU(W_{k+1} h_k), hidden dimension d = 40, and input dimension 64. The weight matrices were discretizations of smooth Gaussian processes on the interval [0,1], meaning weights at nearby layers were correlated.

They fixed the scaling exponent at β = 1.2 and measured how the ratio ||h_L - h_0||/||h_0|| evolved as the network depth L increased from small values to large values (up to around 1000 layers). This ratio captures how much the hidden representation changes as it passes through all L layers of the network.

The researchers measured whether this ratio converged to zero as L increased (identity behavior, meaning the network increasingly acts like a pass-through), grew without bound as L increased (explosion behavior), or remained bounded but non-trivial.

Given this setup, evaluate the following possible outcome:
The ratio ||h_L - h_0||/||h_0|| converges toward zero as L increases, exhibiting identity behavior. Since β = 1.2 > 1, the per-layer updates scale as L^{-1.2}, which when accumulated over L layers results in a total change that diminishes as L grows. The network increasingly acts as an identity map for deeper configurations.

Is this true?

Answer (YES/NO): YES